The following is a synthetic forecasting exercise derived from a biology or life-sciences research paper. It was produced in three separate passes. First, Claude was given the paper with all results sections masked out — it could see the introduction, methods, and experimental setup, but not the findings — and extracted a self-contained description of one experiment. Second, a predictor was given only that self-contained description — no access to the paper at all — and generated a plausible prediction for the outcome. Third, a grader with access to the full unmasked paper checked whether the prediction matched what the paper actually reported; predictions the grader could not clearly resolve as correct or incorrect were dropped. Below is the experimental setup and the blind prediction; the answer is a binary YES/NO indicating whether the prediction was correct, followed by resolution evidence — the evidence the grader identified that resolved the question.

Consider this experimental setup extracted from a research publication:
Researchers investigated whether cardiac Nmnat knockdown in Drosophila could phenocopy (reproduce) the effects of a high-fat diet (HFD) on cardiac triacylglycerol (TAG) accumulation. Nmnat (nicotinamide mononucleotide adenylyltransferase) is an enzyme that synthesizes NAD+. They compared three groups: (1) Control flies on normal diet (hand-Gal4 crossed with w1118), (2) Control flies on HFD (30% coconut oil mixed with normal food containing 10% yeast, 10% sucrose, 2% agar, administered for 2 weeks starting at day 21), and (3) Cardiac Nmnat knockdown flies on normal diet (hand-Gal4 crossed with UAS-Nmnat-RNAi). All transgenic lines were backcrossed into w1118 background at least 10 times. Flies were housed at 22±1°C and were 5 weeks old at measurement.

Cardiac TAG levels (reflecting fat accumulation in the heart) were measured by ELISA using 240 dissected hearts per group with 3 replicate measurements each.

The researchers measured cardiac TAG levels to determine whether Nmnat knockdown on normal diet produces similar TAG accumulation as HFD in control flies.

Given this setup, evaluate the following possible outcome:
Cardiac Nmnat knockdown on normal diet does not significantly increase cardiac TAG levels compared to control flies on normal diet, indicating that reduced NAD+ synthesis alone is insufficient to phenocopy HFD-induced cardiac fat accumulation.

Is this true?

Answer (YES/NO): NO